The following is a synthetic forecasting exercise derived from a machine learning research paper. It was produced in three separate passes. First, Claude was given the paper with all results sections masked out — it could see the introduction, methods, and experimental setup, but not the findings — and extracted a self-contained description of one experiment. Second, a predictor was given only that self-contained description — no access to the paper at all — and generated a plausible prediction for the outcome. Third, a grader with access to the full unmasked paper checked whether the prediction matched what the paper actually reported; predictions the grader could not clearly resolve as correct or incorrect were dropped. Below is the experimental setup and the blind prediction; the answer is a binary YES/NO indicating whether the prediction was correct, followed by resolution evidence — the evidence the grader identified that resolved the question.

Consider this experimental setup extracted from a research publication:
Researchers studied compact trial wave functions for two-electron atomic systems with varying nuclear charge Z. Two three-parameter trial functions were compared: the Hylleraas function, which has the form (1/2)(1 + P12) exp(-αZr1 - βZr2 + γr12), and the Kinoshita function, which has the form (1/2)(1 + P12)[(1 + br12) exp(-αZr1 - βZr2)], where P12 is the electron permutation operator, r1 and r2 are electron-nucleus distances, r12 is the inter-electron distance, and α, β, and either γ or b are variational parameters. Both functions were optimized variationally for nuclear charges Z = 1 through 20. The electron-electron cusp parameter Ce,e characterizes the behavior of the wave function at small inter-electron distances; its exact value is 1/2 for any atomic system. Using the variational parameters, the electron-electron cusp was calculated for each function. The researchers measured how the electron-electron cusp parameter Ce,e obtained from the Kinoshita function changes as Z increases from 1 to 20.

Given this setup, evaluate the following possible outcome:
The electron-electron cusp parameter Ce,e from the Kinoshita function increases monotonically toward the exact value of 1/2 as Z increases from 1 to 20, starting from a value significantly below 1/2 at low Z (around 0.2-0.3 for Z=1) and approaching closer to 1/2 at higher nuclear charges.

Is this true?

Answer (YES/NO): NO